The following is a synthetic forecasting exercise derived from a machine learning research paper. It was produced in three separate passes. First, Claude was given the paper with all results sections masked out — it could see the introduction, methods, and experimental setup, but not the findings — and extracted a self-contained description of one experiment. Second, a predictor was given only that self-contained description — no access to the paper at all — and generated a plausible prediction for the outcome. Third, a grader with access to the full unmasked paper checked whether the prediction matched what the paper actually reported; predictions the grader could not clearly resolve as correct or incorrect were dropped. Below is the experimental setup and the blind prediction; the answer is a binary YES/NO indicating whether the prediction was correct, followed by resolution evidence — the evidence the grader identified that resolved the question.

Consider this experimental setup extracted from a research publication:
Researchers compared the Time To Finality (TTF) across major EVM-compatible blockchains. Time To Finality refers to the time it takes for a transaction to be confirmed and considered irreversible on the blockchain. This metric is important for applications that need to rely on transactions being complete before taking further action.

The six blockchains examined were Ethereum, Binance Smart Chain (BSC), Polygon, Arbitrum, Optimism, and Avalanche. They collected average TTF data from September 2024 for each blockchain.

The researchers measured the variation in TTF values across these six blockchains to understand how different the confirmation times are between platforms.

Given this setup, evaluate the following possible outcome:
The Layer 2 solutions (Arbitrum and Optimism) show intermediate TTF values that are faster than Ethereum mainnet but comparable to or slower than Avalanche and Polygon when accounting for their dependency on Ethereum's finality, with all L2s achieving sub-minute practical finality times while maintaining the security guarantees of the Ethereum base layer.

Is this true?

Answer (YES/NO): NO